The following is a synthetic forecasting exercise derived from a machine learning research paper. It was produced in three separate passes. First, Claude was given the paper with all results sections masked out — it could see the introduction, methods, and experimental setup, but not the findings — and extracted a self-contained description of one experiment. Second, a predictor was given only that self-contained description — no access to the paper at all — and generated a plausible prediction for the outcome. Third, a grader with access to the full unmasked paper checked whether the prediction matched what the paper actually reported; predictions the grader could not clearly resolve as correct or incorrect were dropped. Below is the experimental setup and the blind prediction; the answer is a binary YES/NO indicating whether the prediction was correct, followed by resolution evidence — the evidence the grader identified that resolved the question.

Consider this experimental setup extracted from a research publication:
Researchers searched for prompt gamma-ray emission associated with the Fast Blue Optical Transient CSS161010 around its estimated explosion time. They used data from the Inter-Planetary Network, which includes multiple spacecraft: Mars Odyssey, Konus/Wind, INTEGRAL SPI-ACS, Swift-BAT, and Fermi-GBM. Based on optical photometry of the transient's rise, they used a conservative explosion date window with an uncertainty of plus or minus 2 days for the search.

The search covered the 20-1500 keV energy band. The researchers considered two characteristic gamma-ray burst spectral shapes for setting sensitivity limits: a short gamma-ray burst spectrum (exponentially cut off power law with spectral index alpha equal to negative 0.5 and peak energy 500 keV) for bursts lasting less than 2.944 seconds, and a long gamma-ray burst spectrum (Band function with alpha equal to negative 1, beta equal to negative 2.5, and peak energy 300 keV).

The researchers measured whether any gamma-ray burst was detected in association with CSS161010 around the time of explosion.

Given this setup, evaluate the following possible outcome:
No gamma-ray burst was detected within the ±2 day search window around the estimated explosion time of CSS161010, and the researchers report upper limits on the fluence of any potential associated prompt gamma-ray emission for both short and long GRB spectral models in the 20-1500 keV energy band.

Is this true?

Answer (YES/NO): YES